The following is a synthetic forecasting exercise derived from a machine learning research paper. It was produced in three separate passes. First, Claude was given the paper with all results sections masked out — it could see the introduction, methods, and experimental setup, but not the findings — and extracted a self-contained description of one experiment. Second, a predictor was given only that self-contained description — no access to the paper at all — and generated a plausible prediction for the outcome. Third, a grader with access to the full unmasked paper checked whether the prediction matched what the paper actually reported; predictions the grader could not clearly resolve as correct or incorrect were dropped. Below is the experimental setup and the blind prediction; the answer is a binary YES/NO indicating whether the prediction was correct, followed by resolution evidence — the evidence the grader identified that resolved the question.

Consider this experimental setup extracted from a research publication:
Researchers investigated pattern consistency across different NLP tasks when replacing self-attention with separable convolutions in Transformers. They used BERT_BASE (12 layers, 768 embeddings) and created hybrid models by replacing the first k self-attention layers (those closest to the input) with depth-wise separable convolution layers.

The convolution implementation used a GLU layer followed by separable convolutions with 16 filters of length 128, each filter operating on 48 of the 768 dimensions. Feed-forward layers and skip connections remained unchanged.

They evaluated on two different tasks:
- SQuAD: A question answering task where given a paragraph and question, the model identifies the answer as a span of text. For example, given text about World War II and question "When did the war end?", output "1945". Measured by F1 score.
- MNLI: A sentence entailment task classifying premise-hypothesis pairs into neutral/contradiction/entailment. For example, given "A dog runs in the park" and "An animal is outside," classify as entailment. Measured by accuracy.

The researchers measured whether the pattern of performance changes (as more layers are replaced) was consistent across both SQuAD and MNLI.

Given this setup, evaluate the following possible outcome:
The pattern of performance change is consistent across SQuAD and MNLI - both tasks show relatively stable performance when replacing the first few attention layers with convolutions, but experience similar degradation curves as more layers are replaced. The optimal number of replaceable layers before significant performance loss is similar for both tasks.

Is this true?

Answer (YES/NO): NO